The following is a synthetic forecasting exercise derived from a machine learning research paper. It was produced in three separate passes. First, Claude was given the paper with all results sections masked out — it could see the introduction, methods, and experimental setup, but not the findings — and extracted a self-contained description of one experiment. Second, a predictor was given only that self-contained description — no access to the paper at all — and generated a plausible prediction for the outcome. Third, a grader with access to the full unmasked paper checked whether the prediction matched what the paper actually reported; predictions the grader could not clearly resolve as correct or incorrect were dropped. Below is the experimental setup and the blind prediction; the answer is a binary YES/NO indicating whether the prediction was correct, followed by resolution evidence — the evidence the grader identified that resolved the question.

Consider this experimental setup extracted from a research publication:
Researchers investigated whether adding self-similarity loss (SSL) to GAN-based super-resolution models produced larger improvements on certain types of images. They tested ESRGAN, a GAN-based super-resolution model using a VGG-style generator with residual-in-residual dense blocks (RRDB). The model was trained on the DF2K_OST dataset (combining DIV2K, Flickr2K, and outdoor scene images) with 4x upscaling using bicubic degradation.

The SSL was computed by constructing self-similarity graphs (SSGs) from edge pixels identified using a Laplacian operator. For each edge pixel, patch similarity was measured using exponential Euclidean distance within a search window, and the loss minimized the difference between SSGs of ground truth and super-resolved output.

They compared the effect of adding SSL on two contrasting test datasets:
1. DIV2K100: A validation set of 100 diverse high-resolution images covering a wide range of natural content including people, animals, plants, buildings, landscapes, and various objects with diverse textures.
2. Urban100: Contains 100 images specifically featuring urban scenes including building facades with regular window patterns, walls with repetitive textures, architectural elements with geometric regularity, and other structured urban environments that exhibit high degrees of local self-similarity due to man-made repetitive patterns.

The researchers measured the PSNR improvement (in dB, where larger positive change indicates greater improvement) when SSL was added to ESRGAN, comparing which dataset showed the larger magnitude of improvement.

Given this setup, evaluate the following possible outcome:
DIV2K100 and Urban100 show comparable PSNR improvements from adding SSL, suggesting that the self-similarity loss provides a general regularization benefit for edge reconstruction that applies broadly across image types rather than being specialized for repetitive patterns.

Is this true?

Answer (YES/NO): NO